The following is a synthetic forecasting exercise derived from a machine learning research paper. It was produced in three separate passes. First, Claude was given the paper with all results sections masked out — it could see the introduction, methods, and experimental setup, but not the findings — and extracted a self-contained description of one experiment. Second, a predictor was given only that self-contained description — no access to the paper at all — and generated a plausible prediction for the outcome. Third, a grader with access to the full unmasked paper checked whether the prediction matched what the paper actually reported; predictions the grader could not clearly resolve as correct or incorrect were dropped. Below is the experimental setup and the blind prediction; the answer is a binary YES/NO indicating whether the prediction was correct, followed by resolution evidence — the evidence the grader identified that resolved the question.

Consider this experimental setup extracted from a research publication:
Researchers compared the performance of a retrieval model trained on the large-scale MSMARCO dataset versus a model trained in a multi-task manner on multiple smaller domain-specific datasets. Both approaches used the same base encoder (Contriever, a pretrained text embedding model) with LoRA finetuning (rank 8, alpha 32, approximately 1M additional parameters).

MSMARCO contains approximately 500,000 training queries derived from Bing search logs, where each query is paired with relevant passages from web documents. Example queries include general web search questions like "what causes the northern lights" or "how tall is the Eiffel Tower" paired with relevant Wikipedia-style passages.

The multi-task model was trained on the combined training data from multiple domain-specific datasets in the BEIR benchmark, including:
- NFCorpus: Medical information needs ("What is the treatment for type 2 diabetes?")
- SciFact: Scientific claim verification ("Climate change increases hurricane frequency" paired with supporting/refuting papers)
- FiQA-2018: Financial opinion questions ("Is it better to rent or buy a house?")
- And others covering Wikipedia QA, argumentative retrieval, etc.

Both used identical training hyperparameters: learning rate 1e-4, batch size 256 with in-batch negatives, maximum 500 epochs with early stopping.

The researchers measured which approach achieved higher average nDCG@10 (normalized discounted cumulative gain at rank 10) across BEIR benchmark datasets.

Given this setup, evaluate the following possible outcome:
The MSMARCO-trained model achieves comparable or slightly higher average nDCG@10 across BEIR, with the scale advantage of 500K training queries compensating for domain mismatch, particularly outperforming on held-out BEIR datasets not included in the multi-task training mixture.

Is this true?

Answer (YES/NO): NO